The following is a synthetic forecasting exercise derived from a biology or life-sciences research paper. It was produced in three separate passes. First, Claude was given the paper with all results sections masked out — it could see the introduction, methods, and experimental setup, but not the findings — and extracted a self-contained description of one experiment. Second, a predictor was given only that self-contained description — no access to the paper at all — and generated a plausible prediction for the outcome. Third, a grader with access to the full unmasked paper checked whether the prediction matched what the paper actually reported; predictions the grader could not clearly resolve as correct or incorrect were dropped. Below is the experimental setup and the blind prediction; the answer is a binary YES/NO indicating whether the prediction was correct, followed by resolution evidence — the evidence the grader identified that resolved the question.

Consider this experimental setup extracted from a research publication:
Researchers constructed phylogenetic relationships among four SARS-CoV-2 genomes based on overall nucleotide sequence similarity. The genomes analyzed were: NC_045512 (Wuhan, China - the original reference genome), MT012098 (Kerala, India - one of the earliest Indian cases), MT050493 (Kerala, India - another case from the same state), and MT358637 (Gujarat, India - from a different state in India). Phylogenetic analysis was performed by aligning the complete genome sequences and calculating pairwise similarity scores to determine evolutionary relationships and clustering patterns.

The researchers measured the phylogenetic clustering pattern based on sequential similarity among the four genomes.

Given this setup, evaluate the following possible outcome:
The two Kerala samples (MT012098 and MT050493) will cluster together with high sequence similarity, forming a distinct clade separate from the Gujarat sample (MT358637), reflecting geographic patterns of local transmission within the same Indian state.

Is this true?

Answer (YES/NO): NO